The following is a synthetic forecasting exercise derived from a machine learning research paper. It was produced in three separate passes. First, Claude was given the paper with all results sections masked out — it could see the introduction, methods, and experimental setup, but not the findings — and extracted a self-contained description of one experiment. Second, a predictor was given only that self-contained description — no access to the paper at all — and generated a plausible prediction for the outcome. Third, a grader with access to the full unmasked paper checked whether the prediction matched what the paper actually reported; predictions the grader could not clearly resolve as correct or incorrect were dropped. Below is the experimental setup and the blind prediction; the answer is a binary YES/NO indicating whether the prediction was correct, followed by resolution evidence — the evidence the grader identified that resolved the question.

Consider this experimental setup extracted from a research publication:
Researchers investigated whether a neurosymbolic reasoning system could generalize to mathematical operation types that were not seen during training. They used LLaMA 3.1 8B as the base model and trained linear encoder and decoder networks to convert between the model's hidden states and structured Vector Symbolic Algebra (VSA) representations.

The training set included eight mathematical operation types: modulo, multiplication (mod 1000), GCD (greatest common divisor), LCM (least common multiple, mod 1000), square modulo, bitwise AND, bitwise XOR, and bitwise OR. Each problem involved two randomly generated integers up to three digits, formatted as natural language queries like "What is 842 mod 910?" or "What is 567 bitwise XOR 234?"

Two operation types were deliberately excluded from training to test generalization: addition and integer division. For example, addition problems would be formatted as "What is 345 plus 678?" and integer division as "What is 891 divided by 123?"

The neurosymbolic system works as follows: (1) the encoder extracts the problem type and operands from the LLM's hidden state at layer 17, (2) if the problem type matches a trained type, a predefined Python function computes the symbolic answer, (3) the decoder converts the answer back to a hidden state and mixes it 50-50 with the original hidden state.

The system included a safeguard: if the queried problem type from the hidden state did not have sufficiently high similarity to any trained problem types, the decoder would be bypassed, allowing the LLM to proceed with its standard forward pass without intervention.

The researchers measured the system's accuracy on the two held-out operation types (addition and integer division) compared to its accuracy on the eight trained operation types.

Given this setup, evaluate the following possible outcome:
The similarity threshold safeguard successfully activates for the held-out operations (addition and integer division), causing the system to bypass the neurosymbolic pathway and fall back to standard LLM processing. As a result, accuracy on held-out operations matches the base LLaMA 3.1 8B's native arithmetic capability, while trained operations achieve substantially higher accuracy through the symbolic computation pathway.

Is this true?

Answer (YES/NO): YES